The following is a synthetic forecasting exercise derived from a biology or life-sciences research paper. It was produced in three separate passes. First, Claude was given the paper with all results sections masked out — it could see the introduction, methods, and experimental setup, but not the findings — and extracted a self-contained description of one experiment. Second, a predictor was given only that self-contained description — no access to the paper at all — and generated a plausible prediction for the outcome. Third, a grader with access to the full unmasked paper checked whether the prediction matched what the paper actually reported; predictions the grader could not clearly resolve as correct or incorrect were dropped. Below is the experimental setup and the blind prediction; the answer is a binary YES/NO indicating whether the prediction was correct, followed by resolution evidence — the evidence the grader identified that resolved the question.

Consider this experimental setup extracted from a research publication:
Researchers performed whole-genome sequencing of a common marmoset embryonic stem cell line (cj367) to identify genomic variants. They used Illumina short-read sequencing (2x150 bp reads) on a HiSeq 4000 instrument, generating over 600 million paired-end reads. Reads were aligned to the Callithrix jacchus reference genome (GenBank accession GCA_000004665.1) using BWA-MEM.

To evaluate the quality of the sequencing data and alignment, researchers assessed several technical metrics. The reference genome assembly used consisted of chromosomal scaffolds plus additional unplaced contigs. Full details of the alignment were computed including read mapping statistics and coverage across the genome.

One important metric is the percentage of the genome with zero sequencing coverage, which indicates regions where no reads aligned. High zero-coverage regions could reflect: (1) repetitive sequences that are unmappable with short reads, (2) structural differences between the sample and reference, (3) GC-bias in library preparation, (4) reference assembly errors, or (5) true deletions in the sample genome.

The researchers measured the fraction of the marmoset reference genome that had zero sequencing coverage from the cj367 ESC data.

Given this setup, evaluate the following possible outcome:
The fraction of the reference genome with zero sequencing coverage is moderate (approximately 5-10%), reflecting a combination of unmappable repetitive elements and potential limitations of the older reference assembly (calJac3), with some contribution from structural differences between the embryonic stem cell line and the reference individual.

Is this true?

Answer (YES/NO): NO